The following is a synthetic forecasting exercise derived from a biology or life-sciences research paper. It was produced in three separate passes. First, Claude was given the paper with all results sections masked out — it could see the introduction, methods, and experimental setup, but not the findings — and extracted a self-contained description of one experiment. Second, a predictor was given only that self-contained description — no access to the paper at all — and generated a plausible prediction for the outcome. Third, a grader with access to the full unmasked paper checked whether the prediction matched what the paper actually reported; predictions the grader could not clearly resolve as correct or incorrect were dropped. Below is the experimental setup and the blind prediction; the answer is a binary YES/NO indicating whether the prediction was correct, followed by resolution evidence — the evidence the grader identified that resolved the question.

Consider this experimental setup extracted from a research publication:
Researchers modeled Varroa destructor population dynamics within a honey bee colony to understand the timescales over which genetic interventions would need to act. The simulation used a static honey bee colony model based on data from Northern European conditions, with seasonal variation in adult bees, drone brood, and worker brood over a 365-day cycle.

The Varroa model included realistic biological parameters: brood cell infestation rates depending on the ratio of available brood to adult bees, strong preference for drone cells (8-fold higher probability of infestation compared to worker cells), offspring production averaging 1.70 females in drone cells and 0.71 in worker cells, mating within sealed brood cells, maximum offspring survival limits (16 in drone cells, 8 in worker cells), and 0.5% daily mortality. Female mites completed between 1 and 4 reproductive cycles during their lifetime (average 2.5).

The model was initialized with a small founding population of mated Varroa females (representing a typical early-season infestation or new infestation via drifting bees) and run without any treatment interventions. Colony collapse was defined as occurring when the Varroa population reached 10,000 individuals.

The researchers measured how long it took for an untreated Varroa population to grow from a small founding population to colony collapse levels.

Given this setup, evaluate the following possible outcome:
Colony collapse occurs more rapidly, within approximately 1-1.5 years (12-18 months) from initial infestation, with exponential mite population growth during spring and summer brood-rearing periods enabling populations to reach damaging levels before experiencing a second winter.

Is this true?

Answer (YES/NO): NO